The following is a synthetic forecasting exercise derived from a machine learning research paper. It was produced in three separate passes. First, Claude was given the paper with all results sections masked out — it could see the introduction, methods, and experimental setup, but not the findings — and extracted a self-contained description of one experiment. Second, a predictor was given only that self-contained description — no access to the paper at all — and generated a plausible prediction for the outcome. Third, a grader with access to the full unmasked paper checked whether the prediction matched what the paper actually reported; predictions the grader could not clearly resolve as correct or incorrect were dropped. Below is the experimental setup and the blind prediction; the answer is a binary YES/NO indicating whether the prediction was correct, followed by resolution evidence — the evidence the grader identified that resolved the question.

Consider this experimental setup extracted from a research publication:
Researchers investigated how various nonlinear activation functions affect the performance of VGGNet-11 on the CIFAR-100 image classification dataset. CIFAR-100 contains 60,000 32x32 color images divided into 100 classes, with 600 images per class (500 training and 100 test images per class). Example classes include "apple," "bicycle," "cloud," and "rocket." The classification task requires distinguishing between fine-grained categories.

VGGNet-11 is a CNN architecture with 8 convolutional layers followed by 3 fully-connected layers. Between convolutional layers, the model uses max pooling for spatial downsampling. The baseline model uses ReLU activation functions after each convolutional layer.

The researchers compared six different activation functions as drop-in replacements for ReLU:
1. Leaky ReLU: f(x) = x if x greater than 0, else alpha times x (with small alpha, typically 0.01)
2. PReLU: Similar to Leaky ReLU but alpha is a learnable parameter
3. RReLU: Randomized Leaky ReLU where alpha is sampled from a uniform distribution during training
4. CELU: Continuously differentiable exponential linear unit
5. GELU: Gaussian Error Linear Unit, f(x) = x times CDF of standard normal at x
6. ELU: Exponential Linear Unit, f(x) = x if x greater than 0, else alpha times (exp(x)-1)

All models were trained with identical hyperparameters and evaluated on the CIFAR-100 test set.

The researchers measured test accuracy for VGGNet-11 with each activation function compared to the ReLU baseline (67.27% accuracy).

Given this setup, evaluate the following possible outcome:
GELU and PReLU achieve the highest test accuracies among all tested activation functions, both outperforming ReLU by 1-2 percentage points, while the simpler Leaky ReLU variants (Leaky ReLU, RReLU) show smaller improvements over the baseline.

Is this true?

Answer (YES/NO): NO